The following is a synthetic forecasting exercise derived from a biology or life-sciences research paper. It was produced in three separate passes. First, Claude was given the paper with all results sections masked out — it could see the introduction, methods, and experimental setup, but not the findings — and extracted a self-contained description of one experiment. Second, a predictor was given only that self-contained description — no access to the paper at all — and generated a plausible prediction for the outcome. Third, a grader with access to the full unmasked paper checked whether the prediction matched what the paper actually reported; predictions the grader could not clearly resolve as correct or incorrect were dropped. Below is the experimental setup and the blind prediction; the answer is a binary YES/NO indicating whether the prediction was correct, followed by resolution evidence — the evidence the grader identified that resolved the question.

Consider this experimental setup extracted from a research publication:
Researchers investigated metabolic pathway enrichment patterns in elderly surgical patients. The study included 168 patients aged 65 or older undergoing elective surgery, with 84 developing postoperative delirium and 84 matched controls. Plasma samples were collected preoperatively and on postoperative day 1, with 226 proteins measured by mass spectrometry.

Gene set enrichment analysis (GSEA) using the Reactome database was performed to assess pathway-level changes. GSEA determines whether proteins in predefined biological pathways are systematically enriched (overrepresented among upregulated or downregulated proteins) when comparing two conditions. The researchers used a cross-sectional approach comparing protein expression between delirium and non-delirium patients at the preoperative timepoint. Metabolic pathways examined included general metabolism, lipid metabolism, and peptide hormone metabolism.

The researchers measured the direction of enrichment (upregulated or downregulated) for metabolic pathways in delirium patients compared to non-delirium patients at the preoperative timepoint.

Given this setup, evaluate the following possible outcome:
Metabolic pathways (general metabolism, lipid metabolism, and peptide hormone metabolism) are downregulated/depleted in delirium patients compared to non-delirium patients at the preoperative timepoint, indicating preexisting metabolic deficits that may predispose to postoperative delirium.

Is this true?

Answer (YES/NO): YES